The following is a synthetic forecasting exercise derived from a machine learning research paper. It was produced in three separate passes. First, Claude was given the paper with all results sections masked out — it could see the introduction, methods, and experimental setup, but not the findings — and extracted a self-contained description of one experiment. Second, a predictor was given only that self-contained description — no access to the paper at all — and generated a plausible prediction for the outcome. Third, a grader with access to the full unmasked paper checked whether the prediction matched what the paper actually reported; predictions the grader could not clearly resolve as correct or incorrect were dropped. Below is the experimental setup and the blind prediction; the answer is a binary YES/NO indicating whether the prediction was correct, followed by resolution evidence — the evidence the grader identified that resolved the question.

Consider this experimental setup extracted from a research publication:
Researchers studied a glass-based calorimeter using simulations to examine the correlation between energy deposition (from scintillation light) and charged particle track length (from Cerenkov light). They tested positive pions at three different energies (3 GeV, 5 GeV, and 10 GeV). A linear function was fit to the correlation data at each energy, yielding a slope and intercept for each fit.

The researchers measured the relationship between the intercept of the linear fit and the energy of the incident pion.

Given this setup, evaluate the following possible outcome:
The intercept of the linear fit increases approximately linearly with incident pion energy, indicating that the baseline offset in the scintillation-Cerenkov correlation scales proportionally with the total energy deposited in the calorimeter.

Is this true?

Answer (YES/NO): YES